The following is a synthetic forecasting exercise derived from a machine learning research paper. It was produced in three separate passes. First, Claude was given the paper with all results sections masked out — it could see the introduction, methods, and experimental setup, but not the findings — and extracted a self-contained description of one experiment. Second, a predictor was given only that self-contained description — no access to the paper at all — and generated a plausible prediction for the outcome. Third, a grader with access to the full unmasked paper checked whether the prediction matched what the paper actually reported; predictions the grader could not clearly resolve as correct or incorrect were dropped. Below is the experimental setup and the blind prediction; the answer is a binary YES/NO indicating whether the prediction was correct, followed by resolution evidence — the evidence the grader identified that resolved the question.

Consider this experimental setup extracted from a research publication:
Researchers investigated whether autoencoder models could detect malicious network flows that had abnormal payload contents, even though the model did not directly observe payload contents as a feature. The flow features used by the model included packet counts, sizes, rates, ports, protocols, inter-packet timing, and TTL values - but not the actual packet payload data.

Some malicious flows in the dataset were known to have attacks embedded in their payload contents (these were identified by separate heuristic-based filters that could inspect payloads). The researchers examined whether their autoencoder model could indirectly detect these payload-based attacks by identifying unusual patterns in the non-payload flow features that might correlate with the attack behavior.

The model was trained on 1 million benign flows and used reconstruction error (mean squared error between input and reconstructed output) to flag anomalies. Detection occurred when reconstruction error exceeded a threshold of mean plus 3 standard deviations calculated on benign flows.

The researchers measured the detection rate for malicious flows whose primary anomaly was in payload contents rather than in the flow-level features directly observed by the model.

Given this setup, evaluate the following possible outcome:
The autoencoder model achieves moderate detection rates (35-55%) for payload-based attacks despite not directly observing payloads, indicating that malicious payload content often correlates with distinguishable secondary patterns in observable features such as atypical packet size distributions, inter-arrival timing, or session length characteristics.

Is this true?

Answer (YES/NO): NO